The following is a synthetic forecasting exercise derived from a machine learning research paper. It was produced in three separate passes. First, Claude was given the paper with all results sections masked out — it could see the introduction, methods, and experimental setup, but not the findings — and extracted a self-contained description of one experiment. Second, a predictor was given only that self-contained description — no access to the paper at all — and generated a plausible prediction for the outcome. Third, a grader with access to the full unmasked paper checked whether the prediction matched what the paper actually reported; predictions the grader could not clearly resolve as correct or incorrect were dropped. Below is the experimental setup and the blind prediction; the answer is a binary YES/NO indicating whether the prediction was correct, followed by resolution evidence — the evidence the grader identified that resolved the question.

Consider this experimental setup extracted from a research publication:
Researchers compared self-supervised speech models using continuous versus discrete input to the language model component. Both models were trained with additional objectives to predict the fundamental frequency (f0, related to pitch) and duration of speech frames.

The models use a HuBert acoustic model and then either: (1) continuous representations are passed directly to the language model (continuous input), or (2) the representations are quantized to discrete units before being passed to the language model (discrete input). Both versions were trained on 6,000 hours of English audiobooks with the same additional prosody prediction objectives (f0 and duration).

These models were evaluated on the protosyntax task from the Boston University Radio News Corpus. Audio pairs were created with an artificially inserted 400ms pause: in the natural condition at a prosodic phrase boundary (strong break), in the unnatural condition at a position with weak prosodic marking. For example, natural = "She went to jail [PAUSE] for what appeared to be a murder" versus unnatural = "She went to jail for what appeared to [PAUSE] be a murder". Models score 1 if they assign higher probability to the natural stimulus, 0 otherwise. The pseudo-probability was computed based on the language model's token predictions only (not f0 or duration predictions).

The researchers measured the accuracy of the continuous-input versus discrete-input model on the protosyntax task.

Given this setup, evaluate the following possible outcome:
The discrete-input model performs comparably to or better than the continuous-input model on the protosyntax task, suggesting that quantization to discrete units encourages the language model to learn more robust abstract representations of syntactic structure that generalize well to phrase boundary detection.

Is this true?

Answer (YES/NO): NO